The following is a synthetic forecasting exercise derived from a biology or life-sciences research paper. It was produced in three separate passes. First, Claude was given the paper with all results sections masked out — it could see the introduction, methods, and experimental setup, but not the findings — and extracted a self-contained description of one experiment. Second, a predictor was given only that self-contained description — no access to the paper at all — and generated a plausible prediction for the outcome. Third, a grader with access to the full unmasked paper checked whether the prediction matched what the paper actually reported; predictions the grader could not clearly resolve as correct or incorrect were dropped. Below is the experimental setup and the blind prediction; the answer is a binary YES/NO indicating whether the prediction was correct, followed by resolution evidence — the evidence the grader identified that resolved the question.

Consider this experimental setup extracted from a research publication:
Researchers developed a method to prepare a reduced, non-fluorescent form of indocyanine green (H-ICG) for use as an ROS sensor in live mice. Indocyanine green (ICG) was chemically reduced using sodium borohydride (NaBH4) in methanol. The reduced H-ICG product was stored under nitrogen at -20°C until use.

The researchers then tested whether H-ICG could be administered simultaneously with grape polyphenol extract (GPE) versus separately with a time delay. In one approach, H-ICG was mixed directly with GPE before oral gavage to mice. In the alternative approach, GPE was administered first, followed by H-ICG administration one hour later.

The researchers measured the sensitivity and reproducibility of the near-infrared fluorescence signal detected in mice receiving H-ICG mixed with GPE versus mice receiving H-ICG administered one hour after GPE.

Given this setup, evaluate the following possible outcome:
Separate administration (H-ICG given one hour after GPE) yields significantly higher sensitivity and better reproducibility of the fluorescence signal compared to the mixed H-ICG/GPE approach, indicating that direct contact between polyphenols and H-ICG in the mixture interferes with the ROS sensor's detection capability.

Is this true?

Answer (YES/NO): YES